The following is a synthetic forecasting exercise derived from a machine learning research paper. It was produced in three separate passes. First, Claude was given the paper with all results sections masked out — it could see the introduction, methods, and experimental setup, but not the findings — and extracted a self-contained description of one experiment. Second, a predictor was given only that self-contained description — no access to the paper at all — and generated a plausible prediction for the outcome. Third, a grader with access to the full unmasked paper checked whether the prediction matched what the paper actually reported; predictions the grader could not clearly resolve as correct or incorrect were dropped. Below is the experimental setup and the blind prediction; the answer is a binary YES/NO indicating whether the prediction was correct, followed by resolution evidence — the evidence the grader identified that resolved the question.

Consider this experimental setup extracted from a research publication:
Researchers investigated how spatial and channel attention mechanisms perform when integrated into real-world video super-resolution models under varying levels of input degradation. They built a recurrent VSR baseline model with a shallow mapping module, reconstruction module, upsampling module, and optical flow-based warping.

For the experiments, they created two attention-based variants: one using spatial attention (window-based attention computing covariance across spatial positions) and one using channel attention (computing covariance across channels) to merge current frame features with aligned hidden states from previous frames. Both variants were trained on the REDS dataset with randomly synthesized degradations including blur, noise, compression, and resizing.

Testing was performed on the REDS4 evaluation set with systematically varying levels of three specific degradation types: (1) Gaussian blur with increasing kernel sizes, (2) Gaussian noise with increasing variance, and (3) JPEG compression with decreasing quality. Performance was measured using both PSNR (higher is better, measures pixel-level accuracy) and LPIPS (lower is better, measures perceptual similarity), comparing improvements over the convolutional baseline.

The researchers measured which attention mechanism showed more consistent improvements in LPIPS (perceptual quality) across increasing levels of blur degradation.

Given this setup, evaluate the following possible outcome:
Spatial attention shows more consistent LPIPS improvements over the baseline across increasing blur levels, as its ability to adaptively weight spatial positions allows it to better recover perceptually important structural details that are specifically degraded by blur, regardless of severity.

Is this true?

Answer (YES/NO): NO